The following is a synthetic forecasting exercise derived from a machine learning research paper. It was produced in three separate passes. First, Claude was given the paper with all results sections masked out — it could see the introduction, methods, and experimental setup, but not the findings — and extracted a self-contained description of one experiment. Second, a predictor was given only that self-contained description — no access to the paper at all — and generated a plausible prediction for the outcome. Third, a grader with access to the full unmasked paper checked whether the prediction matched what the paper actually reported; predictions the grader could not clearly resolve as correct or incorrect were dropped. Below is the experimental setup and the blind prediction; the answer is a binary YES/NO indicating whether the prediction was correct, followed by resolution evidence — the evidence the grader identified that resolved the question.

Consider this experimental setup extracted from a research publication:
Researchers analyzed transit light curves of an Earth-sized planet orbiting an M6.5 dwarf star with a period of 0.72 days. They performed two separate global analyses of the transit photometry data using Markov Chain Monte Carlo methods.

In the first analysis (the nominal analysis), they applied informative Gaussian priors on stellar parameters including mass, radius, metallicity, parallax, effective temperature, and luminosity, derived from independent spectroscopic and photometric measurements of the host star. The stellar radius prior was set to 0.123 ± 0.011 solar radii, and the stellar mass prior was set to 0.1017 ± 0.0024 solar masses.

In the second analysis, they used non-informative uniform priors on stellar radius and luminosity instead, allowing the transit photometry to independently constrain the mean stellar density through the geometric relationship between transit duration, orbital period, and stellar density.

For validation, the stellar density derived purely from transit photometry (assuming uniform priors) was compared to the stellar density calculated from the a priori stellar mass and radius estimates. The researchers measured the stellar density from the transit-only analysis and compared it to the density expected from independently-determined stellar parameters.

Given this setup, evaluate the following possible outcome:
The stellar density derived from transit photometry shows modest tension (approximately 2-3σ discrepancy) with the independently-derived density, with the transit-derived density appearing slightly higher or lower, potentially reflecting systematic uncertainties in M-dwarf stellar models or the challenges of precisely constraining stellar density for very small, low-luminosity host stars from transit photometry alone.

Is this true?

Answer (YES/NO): NO